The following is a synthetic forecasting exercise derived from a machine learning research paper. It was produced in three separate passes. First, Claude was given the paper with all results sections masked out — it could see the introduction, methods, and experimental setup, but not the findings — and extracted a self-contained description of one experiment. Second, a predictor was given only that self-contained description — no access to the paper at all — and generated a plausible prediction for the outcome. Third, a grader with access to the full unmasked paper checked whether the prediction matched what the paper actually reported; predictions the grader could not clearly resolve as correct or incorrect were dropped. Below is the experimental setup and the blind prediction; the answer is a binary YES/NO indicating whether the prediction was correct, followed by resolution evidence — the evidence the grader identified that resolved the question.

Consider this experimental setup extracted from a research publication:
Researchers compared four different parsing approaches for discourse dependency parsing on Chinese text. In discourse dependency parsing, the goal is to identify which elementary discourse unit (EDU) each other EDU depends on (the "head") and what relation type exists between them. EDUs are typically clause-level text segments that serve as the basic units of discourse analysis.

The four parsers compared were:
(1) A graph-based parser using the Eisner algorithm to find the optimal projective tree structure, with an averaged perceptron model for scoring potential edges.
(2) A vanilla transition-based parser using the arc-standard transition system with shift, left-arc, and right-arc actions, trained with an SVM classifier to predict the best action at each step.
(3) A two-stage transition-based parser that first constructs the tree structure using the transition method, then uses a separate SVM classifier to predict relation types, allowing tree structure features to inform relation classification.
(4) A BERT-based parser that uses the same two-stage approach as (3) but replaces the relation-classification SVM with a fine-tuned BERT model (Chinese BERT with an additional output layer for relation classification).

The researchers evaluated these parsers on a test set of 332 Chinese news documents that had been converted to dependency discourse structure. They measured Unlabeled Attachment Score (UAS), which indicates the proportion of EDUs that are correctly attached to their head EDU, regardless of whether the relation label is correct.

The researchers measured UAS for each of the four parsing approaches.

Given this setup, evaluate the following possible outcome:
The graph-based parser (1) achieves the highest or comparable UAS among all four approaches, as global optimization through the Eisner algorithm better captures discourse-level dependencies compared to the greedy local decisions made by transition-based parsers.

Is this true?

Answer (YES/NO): NO